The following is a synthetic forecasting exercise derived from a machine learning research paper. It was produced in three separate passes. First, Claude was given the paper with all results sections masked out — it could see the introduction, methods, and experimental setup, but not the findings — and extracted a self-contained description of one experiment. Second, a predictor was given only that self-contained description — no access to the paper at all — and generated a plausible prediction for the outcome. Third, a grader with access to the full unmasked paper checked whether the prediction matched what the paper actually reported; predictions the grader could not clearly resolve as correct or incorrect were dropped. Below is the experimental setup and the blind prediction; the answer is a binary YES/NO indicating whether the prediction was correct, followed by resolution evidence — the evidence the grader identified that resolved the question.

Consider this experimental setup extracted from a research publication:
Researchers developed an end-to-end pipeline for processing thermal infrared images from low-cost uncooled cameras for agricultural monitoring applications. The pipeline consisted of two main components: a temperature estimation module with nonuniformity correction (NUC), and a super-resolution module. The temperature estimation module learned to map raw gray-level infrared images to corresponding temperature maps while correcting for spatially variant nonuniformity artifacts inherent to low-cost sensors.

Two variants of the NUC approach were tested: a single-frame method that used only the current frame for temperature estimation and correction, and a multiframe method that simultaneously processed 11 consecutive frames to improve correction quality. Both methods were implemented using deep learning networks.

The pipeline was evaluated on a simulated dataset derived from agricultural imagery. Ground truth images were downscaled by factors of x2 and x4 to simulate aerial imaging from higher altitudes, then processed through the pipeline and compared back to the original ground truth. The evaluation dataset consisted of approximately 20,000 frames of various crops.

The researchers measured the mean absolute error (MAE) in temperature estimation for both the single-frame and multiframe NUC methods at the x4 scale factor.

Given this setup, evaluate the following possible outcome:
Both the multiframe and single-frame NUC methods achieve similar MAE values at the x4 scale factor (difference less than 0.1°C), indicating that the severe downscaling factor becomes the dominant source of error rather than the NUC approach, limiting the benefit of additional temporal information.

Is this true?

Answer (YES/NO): YES